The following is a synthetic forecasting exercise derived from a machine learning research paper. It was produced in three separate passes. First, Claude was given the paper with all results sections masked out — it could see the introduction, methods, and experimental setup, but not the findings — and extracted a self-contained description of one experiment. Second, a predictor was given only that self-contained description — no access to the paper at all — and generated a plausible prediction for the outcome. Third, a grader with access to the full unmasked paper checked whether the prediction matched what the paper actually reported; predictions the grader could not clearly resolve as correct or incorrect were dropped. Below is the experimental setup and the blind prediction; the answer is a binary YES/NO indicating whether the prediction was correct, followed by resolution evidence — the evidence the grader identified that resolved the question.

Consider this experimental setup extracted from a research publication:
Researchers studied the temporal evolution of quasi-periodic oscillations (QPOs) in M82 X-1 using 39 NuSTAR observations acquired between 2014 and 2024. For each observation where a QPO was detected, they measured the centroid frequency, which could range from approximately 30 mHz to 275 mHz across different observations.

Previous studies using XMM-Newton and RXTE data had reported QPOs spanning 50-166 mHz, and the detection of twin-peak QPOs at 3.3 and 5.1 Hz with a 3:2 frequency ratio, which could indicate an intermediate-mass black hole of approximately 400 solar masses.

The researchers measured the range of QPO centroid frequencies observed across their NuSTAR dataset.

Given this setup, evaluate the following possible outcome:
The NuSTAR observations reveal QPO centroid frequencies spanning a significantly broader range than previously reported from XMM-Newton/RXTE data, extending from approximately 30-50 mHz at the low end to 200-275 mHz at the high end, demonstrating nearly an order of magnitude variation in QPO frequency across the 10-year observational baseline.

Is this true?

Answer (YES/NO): YES